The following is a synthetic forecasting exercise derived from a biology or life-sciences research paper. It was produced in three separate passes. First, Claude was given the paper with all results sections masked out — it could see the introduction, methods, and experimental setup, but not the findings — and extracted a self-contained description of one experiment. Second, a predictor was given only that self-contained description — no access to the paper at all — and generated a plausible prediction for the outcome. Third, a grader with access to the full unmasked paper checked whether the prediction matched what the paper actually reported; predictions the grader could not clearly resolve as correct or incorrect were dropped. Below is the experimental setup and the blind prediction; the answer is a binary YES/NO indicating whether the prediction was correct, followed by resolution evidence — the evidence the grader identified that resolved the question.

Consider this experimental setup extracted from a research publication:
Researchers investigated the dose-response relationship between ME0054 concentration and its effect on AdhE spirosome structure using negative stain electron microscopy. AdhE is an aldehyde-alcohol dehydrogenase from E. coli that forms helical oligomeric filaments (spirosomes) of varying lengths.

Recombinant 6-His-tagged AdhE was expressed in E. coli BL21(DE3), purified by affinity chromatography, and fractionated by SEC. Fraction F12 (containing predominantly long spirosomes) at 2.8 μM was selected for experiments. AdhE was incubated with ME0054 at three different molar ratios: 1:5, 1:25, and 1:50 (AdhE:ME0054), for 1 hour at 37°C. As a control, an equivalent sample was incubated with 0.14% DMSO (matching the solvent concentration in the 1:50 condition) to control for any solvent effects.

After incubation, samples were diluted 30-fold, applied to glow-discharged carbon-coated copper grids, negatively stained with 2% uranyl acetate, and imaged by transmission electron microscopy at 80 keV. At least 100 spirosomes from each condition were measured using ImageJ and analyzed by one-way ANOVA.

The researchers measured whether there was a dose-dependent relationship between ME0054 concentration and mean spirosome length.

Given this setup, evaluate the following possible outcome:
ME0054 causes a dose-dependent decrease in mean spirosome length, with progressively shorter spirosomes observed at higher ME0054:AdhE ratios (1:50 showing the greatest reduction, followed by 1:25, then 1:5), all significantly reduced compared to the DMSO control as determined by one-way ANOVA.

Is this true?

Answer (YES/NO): NO